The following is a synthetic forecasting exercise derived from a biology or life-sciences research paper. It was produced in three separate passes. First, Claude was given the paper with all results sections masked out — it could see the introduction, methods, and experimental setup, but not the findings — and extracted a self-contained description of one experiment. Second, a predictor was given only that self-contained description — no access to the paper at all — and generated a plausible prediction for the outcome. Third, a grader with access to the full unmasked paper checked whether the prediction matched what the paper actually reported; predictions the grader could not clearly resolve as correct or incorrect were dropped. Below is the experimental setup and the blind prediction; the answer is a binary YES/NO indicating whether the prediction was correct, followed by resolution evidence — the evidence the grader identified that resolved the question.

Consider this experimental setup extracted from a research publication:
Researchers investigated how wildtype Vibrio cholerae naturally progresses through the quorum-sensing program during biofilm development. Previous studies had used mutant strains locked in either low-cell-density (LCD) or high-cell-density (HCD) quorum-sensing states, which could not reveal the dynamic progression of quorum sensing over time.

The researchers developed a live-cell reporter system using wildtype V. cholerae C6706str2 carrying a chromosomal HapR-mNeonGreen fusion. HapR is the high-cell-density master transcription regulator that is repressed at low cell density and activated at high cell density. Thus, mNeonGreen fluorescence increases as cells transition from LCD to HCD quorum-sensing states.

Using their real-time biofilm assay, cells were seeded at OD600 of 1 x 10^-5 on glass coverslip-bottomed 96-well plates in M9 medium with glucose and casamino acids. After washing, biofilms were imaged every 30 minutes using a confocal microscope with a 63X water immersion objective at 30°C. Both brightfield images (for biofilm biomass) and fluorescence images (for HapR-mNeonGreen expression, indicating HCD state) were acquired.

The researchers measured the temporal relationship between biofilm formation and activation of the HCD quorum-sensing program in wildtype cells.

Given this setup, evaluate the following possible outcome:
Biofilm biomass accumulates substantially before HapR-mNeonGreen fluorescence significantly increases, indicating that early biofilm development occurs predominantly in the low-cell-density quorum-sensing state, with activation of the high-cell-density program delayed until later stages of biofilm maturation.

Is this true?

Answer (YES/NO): YES